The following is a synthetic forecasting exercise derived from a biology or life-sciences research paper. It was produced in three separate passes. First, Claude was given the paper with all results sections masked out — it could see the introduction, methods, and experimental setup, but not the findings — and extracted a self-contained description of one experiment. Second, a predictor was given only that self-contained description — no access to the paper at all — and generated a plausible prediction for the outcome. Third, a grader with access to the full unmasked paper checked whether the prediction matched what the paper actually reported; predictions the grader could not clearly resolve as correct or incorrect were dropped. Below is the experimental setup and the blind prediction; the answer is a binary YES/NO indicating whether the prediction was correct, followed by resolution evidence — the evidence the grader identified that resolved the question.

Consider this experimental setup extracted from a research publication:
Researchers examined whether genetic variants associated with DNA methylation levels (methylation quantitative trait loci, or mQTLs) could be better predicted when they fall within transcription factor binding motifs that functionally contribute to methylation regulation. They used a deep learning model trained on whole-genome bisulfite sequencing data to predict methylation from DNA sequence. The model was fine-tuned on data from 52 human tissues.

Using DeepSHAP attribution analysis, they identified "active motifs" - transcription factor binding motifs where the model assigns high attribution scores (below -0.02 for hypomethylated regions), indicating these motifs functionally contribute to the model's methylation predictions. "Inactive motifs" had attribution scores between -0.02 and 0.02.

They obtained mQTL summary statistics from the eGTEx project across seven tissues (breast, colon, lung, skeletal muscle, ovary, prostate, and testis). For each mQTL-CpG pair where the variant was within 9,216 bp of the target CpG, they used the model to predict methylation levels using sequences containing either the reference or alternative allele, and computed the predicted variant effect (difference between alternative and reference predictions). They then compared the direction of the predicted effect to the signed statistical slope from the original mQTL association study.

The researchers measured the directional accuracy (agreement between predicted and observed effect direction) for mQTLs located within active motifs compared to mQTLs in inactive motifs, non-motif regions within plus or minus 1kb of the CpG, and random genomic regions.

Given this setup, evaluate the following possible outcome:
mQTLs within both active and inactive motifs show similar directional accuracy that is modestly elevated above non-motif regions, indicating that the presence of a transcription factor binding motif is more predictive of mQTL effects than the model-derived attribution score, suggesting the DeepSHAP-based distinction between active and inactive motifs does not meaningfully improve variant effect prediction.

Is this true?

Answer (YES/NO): NO